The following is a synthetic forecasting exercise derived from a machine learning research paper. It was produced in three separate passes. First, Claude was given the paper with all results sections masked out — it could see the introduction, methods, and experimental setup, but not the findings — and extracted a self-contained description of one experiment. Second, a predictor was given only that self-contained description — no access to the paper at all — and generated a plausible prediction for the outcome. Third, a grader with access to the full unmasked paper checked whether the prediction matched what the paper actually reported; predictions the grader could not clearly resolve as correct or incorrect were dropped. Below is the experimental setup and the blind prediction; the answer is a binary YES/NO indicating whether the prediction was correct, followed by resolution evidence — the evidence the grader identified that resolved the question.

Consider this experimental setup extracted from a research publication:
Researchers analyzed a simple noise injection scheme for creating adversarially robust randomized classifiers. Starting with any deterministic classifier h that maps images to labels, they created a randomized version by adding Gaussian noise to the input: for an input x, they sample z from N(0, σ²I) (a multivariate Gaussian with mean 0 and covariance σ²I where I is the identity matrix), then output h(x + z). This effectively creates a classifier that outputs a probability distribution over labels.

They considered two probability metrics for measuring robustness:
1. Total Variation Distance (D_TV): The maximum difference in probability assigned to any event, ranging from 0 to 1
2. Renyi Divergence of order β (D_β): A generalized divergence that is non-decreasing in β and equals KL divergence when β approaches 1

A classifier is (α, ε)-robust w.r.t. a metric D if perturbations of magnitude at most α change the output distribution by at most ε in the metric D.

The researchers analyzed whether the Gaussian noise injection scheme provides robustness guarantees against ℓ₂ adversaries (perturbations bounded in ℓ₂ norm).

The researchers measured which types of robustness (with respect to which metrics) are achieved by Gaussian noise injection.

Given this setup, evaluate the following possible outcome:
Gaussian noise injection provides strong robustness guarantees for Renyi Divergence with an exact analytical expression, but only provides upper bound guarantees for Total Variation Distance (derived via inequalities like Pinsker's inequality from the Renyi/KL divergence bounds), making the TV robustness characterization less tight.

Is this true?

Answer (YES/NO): NO